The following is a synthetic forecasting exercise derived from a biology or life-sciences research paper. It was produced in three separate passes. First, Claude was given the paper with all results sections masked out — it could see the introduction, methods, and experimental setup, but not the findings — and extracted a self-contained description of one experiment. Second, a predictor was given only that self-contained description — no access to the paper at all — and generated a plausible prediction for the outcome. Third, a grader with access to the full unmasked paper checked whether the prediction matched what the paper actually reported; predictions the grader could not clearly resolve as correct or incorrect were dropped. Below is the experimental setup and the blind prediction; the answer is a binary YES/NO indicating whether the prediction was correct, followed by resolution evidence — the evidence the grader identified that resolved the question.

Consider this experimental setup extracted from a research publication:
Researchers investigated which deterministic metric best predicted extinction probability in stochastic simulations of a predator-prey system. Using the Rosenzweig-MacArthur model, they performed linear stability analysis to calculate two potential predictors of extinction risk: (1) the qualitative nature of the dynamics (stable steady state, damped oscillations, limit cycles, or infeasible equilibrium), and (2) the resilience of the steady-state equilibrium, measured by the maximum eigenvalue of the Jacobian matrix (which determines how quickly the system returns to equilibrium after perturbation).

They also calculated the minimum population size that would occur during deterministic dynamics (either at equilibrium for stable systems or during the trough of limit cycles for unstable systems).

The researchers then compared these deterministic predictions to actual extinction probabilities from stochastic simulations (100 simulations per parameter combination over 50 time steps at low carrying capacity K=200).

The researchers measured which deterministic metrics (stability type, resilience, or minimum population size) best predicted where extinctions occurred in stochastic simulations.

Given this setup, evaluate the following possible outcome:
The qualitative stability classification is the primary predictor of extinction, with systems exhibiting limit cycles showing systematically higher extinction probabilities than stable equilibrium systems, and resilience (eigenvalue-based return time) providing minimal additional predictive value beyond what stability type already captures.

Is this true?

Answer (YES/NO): NO